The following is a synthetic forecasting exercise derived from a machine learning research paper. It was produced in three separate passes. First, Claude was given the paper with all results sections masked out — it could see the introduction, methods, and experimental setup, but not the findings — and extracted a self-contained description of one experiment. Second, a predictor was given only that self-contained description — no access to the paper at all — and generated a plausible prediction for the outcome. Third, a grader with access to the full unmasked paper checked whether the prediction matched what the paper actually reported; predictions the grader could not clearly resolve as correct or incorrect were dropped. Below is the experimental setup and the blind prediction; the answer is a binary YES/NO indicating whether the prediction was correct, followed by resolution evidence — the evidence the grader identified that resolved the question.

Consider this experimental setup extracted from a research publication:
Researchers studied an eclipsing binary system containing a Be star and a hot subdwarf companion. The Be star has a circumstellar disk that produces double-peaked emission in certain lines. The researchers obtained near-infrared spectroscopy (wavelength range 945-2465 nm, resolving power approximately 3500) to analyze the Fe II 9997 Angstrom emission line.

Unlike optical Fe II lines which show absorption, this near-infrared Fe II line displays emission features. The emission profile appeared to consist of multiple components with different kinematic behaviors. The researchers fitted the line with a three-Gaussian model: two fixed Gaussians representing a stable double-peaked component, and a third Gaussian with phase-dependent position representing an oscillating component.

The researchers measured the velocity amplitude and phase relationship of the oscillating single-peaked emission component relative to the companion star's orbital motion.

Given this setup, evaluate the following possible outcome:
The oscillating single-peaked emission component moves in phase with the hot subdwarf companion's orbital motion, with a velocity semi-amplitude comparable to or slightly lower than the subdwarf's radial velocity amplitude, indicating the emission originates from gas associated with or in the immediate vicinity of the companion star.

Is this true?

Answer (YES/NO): NO